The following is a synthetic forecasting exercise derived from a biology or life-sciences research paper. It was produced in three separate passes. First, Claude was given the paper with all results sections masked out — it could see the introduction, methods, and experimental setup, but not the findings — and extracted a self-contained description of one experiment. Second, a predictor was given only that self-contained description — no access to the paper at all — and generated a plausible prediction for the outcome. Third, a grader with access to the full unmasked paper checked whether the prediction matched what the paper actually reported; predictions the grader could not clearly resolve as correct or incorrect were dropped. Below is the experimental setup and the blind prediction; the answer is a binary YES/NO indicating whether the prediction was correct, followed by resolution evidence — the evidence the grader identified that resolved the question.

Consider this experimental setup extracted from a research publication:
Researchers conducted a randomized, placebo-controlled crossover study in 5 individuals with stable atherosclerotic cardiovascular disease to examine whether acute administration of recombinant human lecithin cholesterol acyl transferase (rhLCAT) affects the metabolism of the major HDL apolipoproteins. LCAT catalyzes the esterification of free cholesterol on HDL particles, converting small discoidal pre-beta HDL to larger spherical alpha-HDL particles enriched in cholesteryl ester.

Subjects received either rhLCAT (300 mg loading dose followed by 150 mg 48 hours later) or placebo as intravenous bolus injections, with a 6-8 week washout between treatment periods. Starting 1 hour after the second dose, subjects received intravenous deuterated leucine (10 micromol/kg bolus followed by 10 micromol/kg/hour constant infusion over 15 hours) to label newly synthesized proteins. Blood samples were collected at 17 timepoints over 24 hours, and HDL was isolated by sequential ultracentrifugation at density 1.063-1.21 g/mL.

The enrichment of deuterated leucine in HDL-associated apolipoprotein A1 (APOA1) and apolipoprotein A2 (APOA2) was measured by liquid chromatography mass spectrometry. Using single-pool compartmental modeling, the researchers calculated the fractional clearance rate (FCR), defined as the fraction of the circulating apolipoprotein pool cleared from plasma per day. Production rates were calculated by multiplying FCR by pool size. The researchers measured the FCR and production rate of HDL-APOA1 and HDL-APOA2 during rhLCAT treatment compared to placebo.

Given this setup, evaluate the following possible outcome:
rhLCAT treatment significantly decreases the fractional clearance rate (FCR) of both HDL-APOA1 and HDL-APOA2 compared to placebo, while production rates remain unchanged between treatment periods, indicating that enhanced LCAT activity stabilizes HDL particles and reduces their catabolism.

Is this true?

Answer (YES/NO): NO